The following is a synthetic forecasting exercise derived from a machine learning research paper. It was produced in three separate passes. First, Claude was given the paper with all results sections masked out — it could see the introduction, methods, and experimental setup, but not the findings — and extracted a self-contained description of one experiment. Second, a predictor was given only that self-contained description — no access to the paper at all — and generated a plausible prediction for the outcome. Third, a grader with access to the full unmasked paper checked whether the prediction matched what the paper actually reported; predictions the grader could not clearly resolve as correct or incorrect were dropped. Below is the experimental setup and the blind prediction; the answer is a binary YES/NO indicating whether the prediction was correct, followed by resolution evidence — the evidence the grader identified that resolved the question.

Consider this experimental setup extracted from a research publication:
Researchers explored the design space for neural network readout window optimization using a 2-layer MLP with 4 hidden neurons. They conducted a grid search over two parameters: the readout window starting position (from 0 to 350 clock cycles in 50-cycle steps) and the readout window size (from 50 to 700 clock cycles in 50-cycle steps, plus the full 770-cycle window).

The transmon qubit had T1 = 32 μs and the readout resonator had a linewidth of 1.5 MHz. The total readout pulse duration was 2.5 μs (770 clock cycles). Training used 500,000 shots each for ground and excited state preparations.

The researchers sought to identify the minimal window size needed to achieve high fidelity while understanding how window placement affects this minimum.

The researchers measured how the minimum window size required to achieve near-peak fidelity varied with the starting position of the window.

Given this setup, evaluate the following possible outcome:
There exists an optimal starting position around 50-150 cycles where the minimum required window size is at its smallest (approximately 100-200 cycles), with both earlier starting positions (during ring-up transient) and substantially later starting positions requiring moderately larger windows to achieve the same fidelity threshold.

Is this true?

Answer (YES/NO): NO